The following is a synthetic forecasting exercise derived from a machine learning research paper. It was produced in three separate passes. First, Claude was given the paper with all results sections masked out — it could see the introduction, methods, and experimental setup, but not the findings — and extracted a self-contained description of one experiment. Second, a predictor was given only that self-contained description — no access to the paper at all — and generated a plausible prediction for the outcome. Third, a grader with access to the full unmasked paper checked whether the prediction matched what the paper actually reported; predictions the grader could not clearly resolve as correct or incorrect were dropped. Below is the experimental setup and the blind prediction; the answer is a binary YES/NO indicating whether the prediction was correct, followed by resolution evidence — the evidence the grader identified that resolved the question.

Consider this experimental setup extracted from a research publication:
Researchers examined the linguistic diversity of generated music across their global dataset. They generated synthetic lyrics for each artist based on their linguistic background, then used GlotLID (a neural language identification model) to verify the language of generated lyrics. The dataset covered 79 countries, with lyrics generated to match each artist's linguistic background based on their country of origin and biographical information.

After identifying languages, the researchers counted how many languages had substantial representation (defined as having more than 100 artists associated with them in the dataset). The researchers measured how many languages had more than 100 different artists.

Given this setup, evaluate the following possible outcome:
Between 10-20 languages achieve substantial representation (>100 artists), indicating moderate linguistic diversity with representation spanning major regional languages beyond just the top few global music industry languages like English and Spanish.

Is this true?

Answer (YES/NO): YES